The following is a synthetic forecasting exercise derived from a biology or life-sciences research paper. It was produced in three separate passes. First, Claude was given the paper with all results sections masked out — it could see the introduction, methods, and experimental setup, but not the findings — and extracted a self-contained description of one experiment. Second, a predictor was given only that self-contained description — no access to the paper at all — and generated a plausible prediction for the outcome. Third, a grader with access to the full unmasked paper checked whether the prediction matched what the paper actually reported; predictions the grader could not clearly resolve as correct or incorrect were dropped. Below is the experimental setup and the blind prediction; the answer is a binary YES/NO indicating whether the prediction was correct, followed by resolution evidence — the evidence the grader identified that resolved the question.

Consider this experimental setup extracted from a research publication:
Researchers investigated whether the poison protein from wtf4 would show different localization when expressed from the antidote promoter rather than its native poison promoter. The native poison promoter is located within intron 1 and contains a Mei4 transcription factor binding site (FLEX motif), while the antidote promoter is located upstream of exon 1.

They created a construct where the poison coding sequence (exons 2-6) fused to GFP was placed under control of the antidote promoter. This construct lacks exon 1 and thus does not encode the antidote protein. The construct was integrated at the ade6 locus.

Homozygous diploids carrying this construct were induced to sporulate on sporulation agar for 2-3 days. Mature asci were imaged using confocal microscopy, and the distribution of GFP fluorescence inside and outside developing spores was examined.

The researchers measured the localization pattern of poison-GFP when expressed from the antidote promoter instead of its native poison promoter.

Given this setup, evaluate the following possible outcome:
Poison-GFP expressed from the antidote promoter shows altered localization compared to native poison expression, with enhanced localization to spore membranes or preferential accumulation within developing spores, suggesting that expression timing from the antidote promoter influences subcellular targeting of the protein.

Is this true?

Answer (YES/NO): NO